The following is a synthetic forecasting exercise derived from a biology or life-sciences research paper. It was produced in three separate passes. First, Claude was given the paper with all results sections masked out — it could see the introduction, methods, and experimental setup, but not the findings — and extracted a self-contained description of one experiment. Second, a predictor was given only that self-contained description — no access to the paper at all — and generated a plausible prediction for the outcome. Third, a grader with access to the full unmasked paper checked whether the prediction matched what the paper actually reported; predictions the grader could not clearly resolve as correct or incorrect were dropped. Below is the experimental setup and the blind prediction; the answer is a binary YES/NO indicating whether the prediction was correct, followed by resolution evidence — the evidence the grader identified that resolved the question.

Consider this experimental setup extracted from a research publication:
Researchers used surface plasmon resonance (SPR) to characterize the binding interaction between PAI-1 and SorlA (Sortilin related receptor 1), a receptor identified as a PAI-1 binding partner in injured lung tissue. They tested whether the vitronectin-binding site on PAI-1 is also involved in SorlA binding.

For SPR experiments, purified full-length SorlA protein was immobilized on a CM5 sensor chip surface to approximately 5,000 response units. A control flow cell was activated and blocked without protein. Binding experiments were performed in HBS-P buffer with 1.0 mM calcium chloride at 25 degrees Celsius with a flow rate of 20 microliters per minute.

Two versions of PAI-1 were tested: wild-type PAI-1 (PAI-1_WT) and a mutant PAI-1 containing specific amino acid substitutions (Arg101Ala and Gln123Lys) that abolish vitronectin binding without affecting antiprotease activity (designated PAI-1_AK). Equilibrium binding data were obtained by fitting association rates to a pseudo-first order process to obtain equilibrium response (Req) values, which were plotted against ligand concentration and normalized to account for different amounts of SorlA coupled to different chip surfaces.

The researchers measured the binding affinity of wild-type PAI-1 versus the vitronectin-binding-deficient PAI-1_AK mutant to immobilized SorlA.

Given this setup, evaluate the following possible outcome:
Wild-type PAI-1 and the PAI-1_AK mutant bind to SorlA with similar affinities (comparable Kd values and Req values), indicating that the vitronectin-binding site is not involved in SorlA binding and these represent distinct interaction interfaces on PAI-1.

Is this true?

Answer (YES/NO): NO